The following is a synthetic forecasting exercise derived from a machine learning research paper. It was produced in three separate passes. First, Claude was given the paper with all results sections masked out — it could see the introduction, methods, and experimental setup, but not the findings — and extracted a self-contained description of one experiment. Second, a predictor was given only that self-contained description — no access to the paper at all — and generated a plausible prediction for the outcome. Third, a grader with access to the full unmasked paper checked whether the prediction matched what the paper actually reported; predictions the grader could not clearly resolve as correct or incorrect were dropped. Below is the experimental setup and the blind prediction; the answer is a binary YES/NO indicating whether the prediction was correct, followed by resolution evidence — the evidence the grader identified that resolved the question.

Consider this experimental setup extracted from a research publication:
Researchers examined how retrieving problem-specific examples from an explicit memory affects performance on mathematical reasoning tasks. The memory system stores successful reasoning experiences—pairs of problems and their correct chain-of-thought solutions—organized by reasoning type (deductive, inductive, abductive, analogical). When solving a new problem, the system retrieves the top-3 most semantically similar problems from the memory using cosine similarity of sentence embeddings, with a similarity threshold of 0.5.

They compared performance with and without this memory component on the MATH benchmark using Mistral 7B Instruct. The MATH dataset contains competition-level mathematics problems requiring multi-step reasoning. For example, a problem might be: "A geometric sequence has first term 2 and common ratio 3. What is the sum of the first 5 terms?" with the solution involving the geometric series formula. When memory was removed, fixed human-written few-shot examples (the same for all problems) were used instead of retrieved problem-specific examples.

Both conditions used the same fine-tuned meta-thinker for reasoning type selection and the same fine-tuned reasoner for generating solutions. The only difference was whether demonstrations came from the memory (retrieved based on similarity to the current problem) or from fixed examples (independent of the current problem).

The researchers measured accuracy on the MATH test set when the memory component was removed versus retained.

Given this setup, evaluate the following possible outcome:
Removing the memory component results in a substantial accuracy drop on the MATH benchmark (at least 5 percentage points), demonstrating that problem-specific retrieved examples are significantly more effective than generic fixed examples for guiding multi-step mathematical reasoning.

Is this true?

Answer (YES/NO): NO